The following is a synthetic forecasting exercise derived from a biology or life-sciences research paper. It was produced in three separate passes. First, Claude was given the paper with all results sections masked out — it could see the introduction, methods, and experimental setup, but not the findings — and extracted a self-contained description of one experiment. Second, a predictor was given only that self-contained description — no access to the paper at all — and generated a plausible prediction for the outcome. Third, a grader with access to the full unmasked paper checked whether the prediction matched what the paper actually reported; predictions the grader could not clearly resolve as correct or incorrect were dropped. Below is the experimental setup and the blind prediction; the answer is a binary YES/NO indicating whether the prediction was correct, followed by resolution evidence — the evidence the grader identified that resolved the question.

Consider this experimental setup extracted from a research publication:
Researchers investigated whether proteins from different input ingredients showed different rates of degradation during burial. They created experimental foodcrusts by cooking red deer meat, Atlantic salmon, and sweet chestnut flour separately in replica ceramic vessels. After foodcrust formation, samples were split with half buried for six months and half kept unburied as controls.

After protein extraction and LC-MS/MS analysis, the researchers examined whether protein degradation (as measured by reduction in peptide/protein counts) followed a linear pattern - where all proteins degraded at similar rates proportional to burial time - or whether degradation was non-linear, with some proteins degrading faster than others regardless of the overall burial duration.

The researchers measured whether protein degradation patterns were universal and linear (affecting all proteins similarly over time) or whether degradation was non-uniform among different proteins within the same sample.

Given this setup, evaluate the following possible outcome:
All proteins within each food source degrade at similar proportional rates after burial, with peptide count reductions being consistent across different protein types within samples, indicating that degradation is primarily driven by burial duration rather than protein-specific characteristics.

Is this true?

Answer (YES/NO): NO